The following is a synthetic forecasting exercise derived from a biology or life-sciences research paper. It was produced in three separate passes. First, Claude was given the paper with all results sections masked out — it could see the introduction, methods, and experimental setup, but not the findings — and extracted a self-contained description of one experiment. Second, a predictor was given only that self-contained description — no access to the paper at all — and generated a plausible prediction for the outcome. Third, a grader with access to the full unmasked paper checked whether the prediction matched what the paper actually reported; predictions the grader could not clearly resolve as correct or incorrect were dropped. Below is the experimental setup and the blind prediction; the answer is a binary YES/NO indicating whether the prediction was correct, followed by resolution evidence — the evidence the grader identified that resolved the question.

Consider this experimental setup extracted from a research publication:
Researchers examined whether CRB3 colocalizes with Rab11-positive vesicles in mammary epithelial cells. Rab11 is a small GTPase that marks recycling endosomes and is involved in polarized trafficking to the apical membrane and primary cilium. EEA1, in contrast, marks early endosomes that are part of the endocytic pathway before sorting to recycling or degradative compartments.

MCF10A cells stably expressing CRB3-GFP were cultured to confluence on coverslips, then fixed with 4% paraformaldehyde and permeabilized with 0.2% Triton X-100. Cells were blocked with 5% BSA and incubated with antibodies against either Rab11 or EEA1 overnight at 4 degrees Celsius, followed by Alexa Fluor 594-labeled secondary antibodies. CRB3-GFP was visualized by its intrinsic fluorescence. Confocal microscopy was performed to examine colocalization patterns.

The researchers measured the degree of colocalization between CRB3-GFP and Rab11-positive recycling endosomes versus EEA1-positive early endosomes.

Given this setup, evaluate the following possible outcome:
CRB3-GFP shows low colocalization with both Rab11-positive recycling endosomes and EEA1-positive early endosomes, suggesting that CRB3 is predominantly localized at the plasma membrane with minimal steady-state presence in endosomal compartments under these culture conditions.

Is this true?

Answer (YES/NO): NO